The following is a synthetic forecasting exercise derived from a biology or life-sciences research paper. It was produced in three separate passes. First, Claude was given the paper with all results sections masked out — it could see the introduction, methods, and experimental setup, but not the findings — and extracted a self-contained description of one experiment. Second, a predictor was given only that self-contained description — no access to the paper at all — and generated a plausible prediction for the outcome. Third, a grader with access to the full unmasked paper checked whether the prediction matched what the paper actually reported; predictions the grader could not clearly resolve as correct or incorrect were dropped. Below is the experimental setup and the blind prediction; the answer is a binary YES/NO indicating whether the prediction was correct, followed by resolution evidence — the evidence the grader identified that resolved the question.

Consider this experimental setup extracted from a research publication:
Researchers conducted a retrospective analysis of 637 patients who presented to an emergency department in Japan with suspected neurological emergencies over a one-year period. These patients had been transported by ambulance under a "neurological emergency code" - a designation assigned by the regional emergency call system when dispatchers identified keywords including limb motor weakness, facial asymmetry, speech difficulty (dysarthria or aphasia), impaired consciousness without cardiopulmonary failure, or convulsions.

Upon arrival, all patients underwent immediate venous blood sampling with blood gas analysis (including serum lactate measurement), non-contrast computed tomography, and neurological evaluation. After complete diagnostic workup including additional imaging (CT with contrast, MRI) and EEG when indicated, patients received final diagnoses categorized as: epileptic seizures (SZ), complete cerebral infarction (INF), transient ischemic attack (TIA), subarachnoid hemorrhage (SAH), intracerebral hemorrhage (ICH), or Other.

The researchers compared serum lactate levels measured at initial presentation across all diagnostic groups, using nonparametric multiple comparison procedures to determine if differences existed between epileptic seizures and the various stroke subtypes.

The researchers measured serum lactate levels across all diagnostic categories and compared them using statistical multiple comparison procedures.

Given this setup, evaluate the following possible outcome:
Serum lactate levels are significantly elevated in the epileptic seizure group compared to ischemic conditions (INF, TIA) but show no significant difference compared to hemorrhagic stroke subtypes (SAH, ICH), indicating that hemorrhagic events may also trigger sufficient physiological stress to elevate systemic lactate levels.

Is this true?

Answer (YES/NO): NO